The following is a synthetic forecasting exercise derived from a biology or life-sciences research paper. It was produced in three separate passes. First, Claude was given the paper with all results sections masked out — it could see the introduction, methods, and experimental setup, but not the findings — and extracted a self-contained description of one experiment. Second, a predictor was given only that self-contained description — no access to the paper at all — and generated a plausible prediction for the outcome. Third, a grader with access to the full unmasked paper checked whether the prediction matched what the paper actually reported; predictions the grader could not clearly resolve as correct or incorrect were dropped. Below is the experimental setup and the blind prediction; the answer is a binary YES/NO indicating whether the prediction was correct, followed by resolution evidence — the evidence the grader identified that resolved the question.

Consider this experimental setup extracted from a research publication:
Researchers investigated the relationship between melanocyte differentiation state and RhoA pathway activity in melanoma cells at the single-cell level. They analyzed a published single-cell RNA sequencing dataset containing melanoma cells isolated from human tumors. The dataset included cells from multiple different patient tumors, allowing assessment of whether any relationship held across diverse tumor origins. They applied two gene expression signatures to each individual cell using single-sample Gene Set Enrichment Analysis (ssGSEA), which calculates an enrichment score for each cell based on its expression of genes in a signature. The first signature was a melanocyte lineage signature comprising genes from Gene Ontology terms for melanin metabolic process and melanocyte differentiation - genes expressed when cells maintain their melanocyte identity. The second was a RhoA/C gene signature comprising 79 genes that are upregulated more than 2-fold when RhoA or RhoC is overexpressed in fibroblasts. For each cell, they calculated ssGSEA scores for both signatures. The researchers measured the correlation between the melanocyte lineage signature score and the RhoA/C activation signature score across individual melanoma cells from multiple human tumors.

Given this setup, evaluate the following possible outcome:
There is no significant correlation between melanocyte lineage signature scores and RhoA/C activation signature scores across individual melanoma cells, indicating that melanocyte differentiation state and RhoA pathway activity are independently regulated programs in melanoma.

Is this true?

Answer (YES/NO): NO